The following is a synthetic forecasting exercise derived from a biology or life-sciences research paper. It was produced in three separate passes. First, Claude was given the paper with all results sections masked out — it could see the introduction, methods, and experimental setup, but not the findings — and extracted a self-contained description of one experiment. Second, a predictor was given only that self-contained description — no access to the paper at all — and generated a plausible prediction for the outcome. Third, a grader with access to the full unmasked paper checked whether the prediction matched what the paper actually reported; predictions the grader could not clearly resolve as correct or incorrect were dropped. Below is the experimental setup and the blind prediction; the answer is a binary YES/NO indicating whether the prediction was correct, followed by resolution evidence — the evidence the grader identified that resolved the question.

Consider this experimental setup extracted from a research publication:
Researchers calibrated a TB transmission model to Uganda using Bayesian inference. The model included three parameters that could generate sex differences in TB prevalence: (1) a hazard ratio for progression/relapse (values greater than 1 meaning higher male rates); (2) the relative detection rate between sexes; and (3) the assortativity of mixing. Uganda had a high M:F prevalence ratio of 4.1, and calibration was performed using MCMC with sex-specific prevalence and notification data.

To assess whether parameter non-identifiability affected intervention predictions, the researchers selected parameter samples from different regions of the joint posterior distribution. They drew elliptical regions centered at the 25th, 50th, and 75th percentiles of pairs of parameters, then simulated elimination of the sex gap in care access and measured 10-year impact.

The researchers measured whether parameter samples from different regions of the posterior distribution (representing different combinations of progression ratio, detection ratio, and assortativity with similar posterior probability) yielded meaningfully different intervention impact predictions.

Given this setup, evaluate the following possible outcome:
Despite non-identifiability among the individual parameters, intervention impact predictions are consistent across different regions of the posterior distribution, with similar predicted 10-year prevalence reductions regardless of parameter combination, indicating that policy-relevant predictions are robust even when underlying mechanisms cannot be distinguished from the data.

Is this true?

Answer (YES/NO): YES